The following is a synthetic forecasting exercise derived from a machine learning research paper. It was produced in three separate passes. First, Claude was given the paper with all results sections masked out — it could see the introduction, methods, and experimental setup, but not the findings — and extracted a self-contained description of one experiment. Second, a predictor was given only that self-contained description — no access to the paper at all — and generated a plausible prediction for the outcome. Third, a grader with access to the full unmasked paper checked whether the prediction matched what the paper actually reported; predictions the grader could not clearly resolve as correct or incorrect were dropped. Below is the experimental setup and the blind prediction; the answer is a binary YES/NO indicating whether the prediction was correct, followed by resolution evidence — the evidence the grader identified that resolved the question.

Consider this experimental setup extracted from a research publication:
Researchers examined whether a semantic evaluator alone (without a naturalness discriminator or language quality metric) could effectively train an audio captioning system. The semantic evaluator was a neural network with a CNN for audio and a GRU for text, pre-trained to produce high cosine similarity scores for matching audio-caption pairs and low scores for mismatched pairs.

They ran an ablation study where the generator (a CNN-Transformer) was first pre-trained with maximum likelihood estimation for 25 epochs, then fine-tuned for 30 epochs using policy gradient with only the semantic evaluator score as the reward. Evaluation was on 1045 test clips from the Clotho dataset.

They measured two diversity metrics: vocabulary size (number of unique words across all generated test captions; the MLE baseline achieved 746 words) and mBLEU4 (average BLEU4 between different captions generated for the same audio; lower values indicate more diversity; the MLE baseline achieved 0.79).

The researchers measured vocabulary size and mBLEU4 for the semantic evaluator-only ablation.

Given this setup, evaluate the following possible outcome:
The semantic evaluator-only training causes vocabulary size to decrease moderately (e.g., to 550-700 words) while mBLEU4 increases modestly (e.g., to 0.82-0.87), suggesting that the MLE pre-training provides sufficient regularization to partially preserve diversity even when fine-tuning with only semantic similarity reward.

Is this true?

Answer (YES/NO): NO